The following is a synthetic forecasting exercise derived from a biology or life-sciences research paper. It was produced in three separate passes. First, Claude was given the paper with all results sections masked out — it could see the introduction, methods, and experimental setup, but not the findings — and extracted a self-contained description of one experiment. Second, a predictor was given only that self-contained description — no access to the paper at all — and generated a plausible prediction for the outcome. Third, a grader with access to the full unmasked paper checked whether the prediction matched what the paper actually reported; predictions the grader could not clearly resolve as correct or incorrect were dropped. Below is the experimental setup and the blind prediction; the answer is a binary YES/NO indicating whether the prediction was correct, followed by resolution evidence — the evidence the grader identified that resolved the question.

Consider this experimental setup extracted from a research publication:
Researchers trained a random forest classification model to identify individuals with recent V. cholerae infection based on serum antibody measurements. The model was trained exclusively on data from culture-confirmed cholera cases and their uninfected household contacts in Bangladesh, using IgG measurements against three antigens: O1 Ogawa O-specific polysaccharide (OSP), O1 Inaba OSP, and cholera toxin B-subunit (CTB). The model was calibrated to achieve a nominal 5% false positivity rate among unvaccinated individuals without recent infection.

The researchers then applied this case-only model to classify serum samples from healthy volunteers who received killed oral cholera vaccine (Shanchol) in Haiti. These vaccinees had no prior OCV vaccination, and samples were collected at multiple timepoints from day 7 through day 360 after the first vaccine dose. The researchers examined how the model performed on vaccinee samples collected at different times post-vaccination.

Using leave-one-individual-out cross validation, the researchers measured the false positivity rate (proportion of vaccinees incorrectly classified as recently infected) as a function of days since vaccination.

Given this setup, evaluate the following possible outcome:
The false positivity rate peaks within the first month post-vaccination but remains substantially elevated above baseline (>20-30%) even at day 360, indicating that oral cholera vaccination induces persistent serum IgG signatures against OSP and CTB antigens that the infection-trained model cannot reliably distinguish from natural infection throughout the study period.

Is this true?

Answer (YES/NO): NO